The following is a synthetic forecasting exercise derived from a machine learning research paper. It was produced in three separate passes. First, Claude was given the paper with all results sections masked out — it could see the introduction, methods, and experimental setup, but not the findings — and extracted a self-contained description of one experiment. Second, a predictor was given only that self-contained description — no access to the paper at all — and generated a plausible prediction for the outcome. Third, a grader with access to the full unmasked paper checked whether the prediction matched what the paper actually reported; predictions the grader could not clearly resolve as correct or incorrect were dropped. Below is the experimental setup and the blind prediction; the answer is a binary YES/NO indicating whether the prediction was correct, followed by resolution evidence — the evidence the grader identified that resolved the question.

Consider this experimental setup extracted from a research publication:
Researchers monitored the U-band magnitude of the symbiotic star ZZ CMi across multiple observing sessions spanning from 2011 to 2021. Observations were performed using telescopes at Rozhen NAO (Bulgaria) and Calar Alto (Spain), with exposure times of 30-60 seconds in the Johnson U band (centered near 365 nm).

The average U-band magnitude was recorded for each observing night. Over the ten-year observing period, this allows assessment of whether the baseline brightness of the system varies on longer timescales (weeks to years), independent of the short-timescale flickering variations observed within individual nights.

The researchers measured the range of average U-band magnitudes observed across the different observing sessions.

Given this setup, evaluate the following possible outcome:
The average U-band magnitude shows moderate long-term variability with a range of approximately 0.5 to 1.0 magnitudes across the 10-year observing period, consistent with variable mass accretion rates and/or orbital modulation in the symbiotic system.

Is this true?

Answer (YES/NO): NO